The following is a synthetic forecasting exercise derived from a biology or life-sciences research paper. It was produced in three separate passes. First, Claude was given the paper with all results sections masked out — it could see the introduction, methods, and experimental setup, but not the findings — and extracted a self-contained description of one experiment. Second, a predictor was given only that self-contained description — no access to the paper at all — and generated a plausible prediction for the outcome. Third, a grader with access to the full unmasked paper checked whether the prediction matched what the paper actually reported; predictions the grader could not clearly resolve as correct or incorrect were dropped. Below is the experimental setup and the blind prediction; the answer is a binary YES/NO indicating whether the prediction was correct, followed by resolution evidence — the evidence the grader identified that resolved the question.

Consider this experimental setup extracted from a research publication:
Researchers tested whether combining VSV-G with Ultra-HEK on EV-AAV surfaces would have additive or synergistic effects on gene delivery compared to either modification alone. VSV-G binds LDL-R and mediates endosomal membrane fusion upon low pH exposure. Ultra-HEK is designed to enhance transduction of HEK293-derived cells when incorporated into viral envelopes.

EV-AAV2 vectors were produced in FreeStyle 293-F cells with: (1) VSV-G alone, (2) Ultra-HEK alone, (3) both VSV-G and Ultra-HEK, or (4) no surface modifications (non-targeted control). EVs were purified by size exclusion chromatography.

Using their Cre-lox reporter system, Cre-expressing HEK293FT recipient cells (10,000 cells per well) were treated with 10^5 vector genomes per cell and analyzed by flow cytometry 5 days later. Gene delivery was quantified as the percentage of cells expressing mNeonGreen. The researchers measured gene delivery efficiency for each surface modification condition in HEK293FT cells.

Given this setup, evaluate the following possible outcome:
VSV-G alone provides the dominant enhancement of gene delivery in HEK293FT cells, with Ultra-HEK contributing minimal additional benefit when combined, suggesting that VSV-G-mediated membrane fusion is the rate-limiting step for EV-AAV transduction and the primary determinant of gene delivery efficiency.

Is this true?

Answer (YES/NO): NO